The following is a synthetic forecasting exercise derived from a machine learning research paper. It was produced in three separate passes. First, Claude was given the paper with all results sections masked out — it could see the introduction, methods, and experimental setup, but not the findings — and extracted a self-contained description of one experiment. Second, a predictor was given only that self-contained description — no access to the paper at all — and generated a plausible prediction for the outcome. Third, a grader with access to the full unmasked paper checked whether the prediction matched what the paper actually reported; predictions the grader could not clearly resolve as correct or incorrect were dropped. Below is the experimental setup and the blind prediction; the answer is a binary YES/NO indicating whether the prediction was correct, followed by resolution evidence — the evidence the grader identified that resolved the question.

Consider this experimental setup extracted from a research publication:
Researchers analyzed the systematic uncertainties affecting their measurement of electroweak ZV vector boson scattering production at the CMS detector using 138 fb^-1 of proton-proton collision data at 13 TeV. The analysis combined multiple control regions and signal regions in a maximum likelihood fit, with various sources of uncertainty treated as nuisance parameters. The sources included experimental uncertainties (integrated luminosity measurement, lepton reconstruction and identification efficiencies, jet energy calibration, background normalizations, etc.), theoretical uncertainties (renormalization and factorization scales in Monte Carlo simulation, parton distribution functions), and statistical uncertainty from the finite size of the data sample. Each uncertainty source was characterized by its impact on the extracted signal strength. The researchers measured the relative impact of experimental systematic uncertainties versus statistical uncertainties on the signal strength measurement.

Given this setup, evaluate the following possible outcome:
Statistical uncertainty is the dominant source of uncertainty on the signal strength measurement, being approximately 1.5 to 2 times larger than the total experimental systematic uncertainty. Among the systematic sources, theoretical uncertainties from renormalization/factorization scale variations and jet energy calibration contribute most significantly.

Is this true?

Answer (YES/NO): NO